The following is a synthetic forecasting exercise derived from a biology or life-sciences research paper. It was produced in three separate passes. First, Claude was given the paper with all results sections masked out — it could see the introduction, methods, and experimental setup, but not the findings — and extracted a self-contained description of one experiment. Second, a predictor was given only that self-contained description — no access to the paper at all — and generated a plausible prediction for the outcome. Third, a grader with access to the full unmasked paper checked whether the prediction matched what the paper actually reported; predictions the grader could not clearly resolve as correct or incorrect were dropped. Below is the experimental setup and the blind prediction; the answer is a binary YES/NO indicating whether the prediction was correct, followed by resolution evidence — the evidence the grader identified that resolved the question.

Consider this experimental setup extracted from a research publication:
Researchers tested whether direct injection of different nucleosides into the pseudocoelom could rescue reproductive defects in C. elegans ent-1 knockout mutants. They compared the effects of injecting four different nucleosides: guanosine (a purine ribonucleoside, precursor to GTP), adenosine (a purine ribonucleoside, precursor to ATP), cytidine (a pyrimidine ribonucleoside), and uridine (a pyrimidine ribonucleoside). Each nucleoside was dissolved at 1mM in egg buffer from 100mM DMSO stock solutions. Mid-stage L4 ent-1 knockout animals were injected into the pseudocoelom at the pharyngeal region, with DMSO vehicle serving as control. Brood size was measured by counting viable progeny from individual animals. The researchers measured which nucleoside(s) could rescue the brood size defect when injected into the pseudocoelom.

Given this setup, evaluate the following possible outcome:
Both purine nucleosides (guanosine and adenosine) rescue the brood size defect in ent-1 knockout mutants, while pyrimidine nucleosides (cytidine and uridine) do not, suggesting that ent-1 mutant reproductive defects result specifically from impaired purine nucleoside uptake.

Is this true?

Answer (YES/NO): NO